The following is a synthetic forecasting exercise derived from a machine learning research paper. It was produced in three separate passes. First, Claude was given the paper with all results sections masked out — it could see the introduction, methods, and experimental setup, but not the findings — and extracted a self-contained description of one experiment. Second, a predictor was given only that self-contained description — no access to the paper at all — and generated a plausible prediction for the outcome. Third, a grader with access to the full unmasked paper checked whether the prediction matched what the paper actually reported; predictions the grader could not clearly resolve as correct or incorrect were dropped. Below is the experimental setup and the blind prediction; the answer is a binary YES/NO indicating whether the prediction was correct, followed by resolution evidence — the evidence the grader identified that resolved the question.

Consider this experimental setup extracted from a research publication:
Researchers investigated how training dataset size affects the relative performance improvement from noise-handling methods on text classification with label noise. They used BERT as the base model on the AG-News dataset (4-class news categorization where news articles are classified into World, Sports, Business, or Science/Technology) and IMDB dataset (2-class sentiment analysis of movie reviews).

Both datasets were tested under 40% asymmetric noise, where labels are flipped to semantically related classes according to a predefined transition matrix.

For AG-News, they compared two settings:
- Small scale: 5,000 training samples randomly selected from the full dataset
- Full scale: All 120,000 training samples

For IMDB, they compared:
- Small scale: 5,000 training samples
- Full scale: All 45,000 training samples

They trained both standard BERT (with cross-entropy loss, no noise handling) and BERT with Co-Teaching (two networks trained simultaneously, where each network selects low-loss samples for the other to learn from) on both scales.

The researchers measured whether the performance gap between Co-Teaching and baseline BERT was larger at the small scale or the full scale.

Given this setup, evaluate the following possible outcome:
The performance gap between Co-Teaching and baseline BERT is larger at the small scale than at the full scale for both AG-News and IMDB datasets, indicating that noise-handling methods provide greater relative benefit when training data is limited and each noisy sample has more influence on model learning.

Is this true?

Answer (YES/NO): YES